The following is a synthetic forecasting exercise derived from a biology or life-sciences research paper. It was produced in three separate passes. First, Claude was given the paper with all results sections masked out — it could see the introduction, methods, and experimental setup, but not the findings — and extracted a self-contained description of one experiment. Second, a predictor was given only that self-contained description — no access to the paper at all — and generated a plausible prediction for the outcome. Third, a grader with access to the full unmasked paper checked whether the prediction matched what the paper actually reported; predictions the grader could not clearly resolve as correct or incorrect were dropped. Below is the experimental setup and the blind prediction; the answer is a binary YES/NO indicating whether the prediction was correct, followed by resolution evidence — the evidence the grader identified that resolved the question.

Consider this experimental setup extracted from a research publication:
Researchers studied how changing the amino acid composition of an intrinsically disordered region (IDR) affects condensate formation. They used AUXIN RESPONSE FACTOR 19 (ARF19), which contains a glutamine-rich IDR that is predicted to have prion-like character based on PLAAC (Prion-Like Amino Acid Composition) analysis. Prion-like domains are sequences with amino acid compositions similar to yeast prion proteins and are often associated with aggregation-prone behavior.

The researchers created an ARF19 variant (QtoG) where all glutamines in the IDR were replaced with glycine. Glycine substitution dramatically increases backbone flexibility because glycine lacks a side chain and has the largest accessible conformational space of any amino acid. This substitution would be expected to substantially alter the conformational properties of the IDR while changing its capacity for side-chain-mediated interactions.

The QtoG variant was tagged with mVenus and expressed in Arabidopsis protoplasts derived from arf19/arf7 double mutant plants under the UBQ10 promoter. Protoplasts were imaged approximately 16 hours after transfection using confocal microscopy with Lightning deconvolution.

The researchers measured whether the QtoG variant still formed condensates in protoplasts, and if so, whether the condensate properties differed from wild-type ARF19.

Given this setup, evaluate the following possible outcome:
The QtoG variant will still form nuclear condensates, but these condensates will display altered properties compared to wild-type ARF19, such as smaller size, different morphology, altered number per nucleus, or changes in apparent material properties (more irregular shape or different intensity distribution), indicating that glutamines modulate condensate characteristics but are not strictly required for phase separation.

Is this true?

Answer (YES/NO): NO